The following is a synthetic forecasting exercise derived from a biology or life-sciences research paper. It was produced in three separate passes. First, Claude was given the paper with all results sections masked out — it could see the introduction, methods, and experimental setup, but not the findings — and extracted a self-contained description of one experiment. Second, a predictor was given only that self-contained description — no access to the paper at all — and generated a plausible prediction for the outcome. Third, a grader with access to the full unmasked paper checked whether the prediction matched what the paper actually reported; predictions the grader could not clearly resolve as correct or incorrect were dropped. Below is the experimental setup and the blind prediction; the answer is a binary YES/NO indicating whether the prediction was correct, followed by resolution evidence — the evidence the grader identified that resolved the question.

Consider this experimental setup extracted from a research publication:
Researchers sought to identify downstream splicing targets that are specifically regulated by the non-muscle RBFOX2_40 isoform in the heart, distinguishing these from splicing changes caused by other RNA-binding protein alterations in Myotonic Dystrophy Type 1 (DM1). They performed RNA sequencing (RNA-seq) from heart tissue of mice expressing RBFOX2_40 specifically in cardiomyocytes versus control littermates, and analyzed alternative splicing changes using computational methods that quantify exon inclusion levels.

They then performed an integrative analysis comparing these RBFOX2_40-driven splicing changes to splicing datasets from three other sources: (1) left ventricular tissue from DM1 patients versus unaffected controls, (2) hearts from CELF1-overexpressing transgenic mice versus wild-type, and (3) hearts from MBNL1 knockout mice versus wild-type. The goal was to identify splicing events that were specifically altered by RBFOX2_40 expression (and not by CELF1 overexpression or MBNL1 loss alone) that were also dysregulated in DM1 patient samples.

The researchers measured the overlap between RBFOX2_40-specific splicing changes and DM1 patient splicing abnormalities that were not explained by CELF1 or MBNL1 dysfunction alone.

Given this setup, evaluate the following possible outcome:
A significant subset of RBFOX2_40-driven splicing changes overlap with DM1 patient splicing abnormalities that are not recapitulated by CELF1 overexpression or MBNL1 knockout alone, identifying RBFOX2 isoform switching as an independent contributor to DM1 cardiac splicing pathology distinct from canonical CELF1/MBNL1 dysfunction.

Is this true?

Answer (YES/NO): YES